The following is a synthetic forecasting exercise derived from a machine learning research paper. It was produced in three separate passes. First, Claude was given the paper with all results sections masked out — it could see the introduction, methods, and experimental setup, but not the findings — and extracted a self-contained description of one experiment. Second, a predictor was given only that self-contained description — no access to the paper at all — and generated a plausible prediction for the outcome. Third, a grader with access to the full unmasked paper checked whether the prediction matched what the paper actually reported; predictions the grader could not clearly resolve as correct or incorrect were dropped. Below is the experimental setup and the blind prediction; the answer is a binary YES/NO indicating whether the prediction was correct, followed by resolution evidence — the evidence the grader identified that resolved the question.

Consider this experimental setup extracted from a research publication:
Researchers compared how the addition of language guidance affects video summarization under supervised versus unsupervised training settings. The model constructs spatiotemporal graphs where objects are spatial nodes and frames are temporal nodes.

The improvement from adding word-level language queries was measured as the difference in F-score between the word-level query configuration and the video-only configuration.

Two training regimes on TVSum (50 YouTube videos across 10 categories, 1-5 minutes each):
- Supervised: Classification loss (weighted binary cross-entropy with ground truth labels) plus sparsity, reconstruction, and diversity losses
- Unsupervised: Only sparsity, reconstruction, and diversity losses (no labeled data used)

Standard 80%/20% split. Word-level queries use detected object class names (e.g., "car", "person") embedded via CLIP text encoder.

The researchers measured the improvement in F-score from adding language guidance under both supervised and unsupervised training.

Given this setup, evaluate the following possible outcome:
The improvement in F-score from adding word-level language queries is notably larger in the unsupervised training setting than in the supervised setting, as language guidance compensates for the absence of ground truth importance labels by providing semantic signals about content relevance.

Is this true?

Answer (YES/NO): YES